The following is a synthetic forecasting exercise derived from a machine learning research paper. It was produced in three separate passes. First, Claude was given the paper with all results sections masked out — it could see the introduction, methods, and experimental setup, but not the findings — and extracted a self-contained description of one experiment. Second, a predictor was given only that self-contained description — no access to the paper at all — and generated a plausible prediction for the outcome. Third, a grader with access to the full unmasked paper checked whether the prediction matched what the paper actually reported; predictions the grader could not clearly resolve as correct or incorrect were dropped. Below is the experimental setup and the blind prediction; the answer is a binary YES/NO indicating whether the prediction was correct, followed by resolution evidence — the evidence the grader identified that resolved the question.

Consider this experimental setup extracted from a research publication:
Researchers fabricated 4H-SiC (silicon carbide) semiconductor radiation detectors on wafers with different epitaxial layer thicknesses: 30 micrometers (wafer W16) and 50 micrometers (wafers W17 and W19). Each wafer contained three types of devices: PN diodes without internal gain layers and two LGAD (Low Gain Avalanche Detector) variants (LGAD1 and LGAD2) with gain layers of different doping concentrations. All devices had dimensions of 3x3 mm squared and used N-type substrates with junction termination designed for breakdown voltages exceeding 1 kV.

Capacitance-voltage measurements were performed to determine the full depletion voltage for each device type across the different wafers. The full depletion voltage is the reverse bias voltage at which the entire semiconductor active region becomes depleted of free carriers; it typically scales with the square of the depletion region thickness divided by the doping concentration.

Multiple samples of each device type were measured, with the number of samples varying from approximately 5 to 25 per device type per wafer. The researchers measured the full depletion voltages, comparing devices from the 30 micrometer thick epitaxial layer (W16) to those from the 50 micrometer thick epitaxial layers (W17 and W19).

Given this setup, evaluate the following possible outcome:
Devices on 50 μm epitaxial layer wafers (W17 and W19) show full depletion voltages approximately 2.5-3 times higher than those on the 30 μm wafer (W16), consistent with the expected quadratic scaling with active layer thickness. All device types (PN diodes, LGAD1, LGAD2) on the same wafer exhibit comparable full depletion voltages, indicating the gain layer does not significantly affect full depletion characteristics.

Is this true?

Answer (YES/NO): NO